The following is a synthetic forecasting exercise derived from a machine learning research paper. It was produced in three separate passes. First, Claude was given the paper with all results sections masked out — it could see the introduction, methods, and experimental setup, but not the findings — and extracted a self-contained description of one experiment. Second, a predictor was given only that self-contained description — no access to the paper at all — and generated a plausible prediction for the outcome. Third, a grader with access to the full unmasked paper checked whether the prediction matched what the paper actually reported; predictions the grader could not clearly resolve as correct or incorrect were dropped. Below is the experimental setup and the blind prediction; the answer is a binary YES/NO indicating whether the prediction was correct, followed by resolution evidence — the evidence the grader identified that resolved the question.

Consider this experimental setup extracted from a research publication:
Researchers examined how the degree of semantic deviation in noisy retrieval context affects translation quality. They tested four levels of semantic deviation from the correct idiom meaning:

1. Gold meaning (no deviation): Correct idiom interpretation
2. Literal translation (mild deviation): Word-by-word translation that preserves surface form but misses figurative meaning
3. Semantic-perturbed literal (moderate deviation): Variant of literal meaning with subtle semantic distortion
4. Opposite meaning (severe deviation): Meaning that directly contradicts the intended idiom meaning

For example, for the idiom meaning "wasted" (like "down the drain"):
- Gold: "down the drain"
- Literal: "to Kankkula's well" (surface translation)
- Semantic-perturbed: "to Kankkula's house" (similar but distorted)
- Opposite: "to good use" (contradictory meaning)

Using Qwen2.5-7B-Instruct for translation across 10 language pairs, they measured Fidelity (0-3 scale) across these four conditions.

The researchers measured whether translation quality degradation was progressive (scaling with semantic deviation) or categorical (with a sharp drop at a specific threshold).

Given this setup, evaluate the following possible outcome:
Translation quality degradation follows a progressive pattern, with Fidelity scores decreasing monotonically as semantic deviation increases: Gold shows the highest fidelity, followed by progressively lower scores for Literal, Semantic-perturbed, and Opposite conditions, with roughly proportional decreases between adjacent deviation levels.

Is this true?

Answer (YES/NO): NO